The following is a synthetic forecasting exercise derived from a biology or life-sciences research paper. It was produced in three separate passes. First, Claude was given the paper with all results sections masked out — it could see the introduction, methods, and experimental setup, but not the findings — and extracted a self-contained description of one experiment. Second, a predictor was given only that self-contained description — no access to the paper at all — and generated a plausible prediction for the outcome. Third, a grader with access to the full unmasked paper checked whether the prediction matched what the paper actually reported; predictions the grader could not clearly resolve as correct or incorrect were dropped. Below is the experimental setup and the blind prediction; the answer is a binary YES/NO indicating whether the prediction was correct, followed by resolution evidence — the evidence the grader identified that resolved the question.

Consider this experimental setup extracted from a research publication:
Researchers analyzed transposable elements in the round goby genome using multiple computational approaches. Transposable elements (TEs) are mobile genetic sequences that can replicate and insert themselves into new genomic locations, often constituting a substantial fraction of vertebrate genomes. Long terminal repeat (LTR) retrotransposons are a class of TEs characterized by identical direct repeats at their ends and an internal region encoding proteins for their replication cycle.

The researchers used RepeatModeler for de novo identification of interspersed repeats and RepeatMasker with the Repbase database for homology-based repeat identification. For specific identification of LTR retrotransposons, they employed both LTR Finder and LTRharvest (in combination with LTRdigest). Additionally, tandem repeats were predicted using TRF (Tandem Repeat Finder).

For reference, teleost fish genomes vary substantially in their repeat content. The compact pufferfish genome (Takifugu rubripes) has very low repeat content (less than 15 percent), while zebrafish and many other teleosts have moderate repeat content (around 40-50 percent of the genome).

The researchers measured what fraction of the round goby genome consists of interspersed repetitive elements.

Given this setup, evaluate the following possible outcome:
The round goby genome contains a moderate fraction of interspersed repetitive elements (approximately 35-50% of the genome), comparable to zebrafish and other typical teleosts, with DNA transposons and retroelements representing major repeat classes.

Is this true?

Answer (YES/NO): NO